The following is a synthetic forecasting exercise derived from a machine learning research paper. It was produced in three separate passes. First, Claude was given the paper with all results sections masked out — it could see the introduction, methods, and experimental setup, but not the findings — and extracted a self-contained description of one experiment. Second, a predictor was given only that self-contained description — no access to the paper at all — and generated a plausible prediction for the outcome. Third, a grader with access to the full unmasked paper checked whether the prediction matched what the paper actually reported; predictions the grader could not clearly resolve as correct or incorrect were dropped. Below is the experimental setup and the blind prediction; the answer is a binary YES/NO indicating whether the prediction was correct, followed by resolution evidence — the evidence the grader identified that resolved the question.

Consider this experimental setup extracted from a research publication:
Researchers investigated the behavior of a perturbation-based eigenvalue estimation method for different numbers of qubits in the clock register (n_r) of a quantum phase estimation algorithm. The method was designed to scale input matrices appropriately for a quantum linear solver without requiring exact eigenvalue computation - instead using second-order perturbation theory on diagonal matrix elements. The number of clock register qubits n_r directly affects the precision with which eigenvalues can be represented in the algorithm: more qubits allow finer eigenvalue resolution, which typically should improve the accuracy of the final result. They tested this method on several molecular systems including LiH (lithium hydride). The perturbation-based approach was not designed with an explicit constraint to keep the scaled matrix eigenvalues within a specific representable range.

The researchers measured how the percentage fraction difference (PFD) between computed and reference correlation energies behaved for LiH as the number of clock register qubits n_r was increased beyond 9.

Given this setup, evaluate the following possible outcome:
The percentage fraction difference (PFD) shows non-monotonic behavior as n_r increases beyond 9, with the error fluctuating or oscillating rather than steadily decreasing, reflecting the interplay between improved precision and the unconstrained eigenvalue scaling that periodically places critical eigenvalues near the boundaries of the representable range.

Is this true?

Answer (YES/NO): NO